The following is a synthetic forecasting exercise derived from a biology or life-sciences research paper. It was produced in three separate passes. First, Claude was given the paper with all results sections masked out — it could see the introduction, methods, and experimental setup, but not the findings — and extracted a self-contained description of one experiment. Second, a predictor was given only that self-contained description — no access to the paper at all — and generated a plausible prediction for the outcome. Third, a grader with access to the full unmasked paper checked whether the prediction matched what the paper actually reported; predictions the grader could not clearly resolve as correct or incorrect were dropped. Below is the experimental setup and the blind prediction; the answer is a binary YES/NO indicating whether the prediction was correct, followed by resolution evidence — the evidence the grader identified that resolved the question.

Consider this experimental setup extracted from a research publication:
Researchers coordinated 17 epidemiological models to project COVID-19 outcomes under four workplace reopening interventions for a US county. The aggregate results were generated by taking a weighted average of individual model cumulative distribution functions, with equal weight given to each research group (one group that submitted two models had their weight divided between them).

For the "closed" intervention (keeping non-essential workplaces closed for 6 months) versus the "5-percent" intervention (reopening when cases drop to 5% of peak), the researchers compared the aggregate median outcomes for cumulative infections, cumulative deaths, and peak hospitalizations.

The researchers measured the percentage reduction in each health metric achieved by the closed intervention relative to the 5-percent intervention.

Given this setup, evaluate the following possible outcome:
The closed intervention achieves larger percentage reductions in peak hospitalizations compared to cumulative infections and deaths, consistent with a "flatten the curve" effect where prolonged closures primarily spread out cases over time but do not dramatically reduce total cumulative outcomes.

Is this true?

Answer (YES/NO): NO